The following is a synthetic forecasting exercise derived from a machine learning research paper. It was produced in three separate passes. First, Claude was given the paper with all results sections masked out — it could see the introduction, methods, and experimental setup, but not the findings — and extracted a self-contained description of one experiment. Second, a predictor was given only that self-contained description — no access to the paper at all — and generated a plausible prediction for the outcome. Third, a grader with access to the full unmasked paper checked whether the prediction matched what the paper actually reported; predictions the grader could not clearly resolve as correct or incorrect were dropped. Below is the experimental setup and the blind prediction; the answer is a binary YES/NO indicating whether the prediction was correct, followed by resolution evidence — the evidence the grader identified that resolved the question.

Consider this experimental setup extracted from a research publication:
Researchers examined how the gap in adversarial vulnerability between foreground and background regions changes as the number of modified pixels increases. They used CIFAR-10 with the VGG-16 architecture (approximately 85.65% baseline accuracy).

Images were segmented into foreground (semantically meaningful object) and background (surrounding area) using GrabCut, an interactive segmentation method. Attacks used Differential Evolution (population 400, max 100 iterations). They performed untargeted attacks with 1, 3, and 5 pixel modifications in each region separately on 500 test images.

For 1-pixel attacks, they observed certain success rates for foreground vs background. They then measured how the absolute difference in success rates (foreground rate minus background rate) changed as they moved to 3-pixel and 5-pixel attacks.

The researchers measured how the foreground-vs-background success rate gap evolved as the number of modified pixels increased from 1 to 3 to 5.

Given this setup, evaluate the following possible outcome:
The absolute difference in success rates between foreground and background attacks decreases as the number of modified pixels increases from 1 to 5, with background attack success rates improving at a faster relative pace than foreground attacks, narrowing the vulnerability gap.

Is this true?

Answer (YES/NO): NO